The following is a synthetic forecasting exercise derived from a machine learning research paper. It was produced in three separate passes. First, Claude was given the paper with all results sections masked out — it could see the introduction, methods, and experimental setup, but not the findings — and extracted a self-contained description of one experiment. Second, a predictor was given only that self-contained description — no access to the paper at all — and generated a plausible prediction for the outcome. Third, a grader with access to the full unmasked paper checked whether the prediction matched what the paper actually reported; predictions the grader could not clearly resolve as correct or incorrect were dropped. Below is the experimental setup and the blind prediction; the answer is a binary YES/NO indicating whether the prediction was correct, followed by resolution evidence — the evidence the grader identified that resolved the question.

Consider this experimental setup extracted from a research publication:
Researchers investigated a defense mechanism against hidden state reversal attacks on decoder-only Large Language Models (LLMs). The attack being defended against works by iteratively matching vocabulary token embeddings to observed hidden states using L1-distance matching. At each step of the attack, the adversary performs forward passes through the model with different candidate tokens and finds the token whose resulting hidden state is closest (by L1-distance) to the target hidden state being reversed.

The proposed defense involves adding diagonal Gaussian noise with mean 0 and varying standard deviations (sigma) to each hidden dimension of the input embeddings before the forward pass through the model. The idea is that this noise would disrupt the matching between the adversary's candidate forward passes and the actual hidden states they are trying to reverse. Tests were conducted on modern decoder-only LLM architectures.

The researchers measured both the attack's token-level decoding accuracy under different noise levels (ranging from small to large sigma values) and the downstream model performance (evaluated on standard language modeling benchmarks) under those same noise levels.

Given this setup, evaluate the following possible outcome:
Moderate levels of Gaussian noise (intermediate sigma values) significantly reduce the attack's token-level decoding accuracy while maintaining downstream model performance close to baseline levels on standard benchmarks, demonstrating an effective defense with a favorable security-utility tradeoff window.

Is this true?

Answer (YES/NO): NO